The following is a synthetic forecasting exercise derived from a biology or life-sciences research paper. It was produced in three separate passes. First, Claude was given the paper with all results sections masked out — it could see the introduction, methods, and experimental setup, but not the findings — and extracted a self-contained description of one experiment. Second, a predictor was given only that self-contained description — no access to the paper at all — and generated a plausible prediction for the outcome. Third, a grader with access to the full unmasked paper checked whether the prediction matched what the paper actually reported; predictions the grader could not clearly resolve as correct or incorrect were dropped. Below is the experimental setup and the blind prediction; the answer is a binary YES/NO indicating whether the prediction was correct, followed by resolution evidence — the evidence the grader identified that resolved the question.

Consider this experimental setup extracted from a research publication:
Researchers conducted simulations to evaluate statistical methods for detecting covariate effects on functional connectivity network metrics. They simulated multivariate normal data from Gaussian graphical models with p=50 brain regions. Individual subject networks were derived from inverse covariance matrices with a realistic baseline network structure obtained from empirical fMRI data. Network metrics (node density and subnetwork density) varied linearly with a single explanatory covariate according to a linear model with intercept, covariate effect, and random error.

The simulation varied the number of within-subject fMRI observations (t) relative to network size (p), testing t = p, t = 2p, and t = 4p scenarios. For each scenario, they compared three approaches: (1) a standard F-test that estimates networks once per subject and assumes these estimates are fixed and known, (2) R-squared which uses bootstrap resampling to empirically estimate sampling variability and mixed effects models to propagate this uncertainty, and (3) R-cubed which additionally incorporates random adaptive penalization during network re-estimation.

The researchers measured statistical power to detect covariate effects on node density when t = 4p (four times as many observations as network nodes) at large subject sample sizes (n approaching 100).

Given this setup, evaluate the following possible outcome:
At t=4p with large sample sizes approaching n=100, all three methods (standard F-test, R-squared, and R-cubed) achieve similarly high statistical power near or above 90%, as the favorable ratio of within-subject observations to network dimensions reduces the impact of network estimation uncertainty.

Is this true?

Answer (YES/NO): YES